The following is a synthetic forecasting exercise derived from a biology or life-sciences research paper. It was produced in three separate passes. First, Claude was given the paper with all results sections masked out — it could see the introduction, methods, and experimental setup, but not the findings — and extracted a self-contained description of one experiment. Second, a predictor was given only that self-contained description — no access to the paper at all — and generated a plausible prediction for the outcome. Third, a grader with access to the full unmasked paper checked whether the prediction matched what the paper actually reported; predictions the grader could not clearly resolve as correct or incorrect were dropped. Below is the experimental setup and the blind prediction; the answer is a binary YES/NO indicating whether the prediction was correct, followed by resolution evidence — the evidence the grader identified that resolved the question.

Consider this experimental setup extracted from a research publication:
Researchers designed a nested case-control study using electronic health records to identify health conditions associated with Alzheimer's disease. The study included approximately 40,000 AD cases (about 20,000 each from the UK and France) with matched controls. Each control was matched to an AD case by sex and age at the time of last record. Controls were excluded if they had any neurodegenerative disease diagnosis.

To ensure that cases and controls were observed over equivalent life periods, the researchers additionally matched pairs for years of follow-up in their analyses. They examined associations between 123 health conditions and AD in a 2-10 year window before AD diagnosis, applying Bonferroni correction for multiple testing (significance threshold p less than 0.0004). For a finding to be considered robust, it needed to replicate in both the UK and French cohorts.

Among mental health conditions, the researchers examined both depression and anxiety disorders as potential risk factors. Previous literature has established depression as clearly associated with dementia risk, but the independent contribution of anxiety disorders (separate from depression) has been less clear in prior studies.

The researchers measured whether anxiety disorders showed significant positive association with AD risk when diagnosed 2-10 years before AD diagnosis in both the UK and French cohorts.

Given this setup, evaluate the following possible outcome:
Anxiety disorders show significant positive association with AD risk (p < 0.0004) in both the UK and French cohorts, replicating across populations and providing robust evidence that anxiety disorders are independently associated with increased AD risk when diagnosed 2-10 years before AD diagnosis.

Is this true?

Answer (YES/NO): YES